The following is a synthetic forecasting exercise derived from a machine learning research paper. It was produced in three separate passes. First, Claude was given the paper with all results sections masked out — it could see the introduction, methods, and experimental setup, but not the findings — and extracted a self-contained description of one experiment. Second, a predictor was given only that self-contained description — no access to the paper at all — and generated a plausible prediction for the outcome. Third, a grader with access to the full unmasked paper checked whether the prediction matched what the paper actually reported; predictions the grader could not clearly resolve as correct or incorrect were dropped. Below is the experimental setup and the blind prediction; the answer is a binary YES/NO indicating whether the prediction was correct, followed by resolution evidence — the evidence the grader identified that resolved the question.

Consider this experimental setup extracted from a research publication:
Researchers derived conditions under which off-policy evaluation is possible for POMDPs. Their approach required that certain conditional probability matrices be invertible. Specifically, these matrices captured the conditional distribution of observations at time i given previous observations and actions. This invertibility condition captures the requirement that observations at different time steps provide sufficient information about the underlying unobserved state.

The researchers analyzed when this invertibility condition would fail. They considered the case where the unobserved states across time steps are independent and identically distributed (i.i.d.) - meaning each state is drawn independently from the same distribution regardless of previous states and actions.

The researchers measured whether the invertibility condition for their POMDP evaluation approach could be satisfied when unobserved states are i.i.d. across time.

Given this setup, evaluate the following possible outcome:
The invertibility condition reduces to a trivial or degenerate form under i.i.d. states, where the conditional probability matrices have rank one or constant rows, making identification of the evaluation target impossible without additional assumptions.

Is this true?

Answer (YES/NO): NO